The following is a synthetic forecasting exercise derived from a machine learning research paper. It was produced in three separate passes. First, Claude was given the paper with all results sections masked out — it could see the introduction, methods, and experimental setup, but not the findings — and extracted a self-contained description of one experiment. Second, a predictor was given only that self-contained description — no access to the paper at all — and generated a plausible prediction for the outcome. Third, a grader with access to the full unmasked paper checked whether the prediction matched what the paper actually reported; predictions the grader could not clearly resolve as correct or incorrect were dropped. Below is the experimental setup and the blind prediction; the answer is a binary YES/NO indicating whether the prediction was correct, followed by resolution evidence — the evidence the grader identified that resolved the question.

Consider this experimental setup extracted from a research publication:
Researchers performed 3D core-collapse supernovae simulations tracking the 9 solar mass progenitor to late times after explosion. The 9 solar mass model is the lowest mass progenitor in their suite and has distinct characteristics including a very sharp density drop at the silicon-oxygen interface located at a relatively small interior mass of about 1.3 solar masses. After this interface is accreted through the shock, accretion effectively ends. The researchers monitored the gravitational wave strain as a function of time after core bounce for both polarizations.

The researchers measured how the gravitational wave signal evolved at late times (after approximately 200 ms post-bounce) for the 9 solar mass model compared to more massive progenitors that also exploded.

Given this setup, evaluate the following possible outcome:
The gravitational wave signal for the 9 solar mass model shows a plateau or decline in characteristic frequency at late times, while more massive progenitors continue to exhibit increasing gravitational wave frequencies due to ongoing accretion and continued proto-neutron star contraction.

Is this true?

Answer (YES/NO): NO